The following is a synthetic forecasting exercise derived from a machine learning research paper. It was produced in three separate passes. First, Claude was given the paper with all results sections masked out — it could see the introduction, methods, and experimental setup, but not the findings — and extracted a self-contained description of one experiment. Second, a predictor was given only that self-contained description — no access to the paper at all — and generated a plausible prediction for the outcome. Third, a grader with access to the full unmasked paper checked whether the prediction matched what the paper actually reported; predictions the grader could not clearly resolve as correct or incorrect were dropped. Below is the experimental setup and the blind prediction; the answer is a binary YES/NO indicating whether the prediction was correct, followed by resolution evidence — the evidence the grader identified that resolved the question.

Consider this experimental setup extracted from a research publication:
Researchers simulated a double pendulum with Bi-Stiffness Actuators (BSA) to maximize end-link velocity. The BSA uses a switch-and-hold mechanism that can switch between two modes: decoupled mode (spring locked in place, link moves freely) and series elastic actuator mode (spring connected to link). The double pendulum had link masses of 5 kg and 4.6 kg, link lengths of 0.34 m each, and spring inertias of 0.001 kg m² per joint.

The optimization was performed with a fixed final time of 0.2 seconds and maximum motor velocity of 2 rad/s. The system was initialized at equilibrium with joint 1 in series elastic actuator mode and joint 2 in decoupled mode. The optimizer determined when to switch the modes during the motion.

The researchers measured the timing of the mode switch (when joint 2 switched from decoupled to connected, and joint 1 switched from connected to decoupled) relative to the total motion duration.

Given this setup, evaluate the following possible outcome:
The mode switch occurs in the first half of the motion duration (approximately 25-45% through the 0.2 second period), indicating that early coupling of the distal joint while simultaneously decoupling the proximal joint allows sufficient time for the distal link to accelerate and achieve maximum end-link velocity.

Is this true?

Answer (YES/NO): NO